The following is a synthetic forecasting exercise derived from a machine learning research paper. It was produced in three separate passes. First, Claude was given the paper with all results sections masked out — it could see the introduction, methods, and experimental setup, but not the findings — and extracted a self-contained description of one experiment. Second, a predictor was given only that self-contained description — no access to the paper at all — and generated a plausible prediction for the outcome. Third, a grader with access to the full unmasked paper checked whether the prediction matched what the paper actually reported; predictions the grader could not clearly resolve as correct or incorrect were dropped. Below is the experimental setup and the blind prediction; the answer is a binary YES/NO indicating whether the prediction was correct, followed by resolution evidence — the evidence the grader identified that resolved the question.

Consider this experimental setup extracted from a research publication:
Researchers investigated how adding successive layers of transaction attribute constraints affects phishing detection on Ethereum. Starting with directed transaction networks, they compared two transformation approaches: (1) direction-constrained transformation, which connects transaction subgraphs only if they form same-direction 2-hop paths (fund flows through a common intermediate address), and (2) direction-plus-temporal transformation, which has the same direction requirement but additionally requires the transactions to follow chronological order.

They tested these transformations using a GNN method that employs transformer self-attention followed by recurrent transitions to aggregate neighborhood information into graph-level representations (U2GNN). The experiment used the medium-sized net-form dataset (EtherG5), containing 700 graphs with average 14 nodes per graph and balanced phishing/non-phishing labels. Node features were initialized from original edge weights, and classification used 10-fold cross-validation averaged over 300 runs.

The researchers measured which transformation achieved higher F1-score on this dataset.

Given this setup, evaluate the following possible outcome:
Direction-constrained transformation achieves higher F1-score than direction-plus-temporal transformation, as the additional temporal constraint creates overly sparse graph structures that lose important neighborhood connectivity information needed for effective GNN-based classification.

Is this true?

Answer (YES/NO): NO